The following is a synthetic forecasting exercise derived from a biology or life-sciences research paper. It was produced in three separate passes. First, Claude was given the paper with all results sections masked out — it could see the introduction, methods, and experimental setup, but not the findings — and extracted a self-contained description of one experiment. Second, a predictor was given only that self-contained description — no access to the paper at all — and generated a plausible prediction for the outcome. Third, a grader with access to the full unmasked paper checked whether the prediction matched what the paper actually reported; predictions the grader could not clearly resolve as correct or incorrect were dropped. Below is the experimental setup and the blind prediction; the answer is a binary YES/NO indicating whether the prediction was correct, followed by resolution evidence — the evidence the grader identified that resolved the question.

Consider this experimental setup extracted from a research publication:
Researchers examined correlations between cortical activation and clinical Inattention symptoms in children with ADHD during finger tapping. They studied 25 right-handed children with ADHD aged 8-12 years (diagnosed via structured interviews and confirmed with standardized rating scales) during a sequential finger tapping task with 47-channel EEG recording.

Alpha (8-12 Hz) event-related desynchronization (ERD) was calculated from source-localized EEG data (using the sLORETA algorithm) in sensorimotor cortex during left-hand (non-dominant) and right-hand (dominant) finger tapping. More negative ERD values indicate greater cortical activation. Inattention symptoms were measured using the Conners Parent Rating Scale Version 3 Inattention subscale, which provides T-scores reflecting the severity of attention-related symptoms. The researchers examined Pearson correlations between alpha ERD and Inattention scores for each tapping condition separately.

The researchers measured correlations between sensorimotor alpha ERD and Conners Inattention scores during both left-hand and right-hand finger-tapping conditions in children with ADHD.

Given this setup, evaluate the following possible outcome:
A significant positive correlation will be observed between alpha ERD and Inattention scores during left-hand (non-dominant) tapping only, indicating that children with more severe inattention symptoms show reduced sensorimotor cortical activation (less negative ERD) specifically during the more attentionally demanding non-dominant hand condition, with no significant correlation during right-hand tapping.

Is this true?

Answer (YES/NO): NO